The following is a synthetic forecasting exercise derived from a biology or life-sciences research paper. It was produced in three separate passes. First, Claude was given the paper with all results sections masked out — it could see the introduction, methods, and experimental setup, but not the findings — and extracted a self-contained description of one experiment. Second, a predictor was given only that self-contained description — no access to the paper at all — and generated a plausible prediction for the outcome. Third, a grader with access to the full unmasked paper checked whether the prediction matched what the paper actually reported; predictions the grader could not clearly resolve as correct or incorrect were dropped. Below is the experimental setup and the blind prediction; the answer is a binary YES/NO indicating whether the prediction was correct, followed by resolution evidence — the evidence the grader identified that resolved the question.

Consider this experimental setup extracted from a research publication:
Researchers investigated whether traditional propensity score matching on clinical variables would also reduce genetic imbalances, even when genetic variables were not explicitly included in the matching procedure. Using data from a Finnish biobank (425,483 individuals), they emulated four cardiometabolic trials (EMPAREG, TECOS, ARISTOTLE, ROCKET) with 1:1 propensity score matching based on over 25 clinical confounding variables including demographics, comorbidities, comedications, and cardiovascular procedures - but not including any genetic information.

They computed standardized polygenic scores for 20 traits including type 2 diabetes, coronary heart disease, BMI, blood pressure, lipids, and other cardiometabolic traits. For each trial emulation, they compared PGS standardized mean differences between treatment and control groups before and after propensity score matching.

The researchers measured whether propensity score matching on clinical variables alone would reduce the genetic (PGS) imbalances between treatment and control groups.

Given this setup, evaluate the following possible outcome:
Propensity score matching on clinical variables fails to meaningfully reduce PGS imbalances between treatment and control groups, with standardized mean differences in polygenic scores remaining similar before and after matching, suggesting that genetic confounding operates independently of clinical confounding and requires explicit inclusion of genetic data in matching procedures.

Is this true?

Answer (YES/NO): NO